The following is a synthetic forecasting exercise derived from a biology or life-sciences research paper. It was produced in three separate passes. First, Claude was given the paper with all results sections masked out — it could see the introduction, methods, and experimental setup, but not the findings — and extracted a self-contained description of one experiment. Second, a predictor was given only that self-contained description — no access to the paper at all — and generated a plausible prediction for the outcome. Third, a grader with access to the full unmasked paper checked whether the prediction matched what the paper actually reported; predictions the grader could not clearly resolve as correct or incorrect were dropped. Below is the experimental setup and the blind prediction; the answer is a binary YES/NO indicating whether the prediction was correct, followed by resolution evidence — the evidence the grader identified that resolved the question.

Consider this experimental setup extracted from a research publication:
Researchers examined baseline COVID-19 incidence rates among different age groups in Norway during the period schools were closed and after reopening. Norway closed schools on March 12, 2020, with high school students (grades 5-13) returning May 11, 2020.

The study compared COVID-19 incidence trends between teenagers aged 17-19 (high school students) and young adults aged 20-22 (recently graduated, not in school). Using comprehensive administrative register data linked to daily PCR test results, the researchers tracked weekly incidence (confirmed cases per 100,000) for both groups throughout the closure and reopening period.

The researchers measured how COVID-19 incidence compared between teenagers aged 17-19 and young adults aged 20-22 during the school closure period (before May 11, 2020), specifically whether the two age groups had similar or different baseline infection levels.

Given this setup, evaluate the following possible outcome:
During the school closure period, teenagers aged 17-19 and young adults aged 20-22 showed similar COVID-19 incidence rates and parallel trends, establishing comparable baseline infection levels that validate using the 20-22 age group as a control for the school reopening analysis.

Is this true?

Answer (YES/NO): NO